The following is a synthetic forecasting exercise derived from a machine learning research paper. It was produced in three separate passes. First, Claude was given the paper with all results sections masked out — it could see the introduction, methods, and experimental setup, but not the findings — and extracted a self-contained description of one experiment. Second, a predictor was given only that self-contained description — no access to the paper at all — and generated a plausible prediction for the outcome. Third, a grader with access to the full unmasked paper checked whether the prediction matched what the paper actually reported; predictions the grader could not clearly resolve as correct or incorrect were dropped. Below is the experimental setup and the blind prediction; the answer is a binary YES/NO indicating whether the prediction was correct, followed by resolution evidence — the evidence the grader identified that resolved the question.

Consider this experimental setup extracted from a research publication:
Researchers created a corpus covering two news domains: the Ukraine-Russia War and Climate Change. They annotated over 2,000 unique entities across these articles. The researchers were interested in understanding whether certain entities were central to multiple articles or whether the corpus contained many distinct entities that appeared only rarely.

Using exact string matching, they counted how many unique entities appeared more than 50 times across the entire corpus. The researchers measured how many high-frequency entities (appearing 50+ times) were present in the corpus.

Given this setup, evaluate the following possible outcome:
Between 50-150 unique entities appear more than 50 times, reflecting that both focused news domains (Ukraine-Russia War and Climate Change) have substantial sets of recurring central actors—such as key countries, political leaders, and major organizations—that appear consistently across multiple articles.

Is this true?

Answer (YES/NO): NO